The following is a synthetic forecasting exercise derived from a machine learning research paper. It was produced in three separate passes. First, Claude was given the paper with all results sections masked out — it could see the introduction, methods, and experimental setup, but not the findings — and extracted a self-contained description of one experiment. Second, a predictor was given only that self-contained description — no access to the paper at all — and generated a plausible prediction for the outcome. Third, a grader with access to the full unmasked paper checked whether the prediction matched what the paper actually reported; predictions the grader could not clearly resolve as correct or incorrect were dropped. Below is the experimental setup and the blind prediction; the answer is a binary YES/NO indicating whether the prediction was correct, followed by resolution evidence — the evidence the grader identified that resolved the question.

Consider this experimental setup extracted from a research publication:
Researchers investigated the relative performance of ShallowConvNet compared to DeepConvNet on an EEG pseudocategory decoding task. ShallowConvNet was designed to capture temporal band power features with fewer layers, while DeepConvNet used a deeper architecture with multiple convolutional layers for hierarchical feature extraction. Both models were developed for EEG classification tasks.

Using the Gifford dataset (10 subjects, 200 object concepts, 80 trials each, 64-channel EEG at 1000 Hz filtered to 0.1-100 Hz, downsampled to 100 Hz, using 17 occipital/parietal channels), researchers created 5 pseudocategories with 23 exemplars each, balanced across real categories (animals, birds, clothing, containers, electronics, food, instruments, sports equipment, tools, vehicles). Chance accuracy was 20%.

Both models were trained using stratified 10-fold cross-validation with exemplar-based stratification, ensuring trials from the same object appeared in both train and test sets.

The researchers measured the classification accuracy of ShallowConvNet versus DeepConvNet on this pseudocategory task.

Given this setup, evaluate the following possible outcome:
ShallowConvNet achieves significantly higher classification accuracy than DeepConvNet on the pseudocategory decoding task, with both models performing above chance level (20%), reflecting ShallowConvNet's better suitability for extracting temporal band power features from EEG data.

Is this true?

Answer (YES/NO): NO